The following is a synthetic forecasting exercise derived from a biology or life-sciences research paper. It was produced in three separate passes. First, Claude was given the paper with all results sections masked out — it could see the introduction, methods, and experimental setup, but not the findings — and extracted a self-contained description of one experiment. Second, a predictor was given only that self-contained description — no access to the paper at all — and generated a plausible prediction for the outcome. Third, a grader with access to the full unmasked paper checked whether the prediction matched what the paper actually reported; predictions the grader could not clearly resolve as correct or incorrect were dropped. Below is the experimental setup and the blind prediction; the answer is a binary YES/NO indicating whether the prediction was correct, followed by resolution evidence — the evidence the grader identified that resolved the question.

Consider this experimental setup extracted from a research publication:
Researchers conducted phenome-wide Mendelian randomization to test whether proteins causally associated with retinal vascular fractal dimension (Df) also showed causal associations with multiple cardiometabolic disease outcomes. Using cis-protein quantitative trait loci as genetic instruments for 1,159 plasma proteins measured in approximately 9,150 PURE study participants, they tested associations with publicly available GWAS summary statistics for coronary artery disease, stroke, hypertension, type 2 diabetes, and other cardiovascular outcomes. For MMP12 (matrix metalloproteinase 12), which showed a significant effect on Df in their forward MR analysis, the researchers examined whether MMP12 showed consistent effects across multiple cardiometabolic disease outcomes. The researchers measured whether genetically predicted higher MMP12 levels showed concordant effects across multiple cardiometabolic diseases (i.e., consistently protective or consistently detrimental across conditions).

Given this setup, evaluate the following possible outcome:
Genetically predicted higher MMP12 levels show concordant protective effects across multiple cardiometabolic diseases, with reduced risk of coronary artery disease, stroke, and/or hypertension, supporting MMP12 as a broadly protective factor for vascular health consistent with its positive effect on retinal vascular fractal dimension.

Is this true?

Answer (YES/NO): YES